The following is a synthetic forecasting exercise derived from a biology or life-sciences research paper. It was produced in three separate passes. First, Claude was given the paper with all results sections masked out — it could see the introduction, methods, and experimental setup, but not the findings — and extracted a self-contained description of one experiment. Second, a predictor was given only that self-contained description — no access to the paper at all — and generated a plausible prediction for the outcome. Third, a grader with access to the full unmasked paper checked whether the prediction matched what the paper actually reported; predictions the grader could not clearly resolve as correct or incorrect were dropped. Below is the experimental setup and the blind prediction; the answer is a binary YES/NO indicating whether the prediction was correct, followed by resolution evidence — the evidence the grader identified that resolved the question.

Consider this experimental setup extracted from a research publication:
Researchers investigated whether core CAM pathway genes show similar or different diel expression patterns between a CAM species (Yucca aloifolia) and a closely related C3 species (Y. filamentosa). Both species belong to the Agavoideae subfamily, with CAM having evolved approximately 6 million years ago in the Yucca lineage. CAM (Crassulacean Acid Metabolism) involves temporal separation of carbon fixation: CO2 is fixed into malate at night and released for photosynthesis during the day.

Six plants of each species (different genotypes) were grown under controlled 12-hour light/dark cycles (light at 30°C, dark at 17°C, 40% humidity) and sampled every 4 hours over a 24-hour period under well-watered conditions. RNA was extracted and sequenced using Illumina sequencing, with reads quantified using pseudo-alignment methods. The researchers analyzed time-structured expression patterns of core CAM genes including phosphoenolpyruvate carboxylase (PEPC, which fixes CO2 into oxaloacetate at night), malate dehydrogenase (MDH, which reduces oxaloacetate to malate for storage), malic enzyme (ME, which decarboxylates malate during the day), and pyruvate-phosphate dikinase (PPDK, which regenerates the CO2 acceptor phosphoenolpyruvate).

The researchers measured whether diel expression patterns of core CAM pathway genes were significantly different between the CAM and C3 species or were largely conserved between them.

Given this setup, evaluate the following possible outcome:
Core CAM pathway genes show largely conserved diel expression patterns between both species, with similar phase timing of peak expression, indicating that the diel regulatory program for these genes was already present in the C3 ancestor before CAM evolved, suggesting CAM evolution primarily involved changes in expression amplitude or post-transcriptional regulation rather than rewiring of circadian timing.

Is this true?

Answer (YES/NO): NO